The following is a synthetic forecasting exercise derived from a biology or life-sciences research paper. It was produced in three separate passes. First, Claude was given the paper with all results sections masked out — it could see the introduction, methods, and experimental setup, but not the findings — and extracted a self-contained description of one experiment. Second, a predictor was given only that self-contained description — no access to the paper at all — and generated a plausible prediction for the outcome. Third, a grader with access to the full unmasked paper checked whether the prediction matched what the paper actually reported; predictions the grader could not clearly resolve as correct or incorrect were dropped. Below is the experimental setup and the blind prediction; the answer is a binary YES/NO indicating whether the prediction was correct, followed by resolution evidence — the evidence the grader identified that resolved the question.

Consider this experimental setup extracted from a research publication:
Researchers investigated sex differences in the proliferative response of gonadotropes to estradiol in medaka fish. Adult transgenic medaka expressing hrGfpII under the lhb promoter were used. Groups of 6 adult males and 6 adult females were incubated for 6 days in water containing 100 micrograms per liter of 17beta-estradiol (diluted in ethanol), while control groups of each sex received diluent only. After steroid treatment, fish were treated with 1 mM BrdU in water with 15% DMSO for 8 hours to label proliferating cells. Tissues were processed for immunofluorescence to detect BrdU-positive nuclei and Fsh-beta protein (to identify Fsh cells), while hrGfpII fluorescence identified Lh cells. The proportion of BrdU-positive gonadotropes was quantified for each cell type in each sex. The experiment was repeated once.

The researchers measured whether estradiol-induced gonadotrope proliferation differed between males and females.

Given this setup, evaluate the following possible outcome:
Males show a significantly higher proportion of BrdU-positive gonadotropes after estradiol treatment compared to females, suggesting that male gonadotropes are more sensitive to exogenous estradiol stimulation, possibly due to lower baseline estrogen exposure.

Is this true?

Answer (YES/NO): YES